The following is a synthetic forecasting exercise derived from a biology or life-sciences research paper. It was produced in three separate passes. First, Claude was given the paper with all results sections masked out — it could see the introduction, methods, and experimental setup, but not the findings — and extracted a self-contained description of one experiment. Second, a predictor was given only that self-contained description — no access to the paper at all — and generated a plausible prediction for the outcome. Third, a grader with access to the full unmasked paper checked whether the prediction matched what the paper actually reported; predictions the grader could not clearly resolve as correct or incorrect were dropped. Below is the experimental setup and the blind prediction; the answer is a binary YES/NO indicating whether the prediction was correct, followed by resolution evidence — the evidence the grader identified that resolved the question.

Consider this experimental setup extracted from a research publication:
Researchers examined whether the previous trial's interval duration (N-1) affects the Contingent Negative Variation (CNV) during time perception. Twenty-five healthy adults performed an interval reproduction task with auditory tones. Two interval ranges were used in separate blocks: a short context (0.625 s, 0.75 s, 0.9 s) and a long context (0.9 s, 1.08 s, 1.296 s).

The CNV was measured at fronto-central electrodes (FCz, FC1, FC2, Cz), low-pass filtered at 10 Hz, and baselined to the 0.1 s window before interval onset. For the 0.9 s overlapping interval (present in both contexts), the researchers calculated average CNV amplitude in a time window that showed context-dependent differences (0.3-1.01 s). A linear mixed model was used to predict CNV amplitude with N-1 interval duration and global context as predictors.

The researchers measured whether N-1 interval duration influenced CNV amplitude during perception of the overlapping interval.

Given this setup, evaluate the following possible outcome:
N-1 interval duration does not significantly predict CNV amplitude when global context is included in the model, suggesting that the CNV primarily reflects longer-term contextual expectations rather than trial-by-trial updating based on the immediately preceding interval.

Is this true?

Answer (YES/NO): NO